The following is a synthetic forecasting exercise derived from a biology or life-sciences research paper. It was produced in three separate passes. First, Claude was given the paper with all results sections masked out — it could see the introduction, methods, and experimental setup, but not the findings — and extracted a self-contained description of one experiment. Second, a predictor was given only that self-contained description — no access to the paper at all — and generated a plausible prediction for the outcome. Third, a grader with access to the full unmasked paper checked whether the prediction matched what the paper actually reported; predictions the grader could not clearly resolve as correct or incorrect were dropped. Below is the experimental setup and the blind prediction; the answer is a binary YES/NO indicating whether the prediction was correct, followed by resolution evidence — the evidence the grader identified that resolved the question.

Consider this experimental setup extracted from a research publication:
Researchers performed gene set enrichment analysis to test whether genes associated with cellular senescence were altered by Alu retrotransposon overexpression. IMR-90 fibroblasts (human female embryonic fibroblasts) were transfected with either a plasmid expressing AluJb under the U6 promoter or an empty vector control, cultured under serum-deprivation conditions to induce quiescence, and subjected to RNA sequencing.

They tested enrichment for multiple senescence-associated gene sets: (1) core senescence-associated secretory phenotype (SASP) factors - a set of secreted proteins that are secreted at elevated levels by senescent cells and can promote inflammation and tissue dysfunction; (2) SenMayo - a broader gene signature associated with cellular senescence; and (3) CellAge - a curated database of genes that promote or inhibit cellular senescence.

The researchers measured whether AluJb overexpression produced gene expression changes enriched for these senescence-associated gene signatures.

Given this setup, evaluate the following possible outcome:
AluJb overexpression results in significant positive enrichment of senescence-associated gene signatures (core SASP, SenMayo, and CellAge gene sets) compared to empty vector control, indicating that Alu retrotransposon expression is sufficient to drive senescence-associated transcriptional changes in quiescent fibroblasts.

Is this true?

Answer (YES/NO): NO